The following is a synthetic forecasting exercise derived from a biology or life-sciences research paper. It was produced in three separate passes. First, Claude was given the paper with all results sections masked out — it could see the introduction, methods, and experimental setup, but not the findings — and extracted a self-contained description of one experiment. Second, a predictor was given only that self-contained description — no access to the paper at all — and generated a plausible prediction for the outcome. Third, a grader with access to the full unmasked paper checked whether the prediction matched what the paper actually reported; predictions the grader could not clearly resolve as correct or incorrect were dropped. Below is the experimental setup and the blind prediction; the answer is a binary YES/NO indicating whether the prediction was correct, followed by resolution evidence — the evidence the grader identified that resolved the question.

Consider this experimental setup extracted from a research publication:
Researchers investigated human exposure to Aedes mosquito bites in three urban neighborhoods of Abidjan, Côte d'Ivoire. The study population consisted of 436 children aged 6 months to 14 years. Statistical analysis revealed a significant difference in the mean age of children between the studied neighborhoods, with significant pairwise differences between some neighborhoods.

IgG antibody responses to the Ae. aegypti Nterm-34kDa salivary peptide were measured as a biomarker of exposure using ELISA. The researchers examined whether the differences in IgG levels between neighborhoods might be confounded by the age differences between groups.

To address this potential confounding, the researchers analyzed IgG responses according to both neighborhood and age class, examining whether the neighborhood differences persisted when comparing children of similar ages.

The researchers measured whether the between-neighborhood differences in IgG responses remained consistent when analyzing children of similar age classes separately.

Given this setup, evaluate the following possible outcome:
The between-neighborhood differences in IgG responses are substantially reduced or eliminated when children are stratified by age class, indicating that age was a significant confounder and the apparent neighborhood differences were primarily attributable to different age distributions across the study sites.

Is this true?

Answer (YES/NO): NO